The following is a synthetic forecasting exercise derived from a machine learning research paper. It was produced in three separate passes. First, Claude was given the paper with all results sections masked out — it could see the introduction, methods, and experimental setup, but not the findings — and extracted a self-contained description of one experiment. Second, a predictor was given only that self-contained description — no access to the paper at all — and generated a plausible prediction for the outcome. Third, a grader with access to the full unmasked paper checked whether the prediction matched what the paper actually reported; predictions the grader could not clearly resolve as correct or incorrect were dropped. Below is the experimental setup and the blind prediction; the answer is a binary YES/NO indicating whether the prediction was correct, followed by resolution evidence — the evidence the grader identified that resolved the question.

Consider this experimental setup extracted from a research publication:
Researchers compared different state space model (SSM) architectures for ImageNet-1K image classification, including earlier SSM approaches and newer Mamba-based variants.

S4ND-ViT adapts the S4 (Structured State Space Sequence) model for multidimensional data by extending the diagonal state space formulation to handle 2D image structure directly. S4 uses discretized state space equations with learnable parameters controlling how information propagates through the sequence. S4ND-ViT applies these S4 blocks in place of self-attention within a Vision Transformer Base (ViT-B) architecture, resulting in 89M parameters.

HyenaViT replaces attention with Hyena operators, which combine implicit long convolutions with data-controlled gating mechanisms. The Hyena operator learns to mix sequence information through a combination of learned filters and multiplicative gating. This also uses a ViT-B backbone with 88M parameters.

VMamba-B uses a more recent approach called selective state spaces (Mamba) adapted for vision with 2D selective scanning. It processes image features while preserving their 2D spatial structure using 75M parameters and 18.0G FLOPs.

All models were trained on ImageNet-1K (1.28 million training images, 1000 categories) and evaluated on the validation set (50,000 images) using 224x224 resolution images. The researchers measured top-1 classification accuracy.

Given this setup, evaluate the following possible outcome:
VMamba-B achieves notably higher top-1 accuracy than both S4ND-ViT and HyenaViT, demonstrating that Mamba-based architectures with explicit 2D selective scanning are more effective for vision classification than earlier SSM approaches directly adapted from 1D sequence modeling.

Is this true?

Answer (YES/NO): YES